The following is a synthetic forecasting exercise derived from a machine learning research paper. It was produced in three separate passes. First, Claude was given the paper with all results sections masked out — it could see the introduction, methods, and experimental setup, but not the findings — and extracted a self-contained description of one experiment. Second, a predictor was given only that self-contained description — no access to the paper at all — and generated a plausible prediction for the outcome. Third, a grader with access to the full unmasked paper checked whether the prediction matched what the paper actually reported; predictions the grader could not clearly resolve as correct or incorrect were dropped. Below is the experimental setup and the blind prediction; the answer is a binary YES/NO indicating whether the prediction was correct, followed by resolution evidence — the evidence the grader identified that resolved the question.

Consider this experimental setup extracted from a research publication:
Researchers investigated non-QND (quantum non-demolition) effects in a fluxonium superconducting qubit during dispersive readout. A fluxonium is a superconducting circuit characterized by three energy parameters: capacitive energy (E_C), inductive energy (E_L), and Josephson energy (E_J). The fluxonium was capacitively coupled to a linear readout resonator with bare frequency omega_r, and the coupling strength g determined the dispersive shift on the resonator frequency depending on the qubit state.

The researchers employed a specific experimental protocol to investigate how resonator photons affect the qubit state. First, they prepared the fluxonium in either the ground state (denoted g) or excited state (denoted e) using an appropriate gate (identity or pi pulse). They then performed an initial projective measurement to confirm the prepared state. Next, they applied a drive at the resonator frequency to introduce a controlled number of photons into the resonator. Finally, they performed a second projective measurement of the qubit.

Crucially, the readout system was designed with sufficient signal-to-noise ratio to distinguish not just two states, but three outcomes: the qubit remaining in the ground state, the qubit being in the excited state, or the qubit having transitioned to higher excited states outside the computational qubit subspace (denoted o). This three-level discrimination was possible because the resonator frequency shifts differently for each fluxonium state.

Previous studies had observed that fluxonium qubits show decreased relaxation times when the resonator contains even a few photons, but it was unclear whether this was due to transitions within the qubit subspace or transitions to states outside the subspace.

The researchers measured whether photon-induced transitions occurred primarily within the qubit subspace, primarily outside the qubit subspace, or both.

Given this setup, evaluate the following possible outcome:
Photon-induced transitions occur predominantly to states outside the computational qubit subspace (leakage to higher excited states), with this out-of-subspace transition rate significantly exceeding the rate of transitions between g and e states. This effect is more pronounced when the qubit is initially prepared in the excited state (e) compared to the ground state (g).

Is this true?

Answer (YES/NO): NO